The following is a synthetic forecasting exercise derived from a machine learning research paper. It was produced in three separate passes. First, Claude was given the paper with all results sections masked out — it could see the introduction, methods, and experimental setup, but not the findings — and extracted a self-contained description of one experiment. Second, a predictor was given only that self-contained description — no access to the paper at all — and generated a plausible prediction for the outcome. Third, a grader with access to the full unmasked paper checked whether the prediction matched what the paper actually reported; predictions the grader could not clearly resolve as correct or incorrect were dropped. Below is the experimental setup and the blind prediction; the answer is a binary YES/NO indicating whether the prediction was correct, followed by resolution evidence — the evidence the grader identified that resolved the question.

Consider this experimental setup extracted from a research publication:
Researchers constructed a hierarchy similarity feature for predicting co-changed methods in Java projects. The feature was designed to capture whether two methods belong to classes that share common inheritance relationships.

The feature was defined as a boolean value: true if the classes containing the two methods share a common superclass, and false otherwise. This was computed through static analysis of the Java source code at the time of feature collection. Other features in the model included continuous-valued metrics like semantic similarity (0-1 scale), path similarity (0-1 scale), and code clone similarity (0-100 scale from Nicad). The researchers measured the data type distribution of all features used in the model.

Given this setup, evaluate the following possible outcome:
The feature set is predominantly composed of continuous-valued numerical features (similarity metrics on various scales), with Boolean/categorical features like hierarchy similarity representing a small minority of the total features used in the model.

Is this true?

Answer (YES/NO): YES